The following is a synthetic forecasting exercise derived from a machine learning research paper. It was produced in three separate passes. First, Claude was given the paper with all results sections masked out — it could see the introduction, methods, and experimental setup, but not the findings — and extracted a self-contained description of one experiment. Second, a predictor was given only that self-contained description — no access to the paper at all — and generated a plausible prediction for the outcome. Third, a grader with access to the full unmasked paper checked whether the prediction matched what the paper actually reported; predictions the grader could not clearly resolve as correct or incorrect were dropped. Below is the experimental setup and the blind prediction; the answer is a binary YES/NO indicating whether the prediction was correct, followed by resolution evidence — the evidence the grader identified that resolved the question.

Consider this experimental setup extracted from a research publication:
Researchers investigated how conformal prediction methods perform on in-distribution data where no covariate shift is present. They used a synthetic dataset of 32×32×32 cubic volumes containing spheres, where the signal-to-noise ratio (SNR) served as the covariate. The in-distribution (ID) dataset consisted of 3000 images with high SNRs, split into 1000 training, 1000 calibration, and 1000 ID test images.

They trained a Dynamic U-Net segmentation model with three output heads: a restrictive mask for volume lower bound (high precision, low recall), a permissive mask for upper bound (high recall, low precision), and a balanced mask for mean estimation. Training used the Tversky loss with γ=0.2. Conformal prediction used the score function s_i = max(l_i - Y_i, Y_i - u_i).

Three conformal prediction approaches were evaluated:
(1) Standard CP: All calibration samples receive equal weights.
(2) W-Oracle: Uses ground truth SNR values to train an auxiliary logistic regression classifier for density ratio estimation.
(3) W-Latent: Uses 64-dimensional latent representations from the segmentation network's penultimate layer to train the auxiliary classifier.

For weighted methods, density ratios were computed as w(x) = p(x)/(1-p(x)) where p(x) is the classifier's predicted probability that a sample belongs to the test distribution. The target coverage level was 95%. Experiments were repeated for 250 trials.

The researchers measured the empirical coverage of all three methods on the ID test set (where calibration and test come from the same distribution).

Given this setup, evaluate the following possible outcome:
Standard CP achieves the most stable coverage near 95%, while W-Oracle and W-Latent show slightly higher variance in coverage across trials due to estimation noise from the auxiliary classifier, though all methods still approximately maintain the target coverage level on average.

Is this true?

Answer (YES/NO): NO